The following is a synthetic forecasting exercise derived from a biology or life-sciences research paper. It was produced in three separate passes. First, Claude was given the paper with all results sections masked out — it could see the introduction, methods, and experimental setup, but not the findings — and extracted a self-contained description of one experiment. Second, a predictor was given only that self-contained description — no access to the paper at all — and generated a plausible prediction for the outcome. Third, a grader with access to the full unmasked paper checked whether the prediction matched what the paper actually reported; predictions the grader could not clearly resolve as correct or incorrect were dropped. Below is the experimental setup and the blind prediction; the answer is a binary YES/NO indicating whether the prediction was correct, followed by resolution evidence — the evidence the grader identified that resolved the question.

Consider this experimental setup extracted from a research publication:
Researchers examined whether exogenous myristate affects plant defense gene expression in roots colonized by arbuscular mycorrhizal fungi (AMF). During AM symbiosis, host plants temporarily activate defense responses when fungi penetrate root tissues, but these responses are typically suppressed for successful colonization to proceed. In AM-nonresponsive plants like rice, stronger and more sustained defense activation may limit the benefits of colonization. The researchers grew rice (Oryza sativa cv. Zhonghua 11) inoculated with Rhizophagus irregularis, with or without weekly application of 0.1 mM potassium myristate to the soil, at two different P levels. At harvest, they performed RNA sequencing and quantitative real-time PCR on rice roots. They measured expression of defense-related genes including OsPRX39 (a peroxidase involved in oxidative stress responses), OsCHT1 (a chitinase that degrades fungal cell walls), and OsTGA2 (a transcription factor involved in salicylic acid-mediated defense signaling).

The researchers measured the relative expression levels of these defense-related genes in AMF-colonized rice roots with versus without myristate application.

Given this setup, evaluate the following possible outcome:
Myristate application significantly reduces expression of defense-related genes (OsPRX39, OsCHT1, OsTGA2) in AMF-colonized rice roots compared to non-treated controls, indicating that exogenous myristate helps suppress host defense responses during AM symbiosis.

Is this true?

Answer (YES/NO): NO